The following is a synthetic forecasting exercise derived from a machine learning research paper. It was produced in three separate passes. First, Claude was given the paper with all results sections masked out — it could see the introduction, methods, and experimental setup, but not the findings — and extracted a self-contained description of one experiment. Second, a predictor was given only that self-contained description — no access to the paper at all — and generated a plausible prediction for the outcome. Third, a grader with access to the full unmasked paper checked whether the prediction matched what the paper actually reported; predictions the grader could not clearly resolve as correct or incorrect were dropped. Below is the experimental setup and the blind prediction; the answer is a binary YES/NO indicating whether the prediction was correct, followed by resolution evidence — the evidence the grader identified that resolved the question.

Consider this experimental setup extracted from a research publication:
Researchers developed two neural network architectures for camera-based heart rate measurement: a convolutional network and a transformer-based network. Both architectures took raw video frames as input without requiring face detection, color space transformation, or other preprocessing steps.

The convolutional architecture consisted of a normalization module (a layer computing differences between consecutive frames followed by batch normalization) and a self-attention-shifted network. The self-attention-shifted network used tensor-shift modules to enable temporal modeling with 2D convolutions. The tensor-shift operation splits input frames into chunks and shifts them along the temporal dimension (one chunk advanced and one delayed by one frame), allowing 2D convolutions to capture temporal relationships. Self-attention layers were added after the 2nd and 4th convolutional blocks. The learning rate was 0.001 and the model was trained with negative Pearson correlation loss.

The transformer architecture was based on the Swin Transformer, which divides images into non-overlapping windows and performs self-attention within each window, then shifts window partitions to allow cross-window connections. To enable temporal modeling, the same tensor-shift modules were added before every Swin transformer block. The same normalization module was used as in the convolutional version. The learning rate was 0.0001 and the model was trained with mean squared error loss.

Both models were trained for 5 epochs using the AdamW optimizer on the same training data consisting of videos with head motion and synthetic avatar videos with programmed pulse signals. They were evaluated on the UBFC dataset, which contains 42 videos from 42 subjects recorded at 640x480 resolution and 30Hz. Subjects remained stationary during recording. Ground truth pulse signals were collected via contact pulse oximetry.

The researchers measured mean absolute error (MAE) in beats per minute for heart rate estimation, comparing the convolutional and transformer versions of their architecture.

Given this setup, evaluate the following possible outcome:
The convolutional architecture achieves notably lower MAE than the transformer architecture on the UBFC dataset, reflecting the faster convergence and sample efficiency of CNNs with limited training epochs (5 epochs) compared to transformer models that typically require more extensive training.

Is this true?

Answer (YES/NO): YES